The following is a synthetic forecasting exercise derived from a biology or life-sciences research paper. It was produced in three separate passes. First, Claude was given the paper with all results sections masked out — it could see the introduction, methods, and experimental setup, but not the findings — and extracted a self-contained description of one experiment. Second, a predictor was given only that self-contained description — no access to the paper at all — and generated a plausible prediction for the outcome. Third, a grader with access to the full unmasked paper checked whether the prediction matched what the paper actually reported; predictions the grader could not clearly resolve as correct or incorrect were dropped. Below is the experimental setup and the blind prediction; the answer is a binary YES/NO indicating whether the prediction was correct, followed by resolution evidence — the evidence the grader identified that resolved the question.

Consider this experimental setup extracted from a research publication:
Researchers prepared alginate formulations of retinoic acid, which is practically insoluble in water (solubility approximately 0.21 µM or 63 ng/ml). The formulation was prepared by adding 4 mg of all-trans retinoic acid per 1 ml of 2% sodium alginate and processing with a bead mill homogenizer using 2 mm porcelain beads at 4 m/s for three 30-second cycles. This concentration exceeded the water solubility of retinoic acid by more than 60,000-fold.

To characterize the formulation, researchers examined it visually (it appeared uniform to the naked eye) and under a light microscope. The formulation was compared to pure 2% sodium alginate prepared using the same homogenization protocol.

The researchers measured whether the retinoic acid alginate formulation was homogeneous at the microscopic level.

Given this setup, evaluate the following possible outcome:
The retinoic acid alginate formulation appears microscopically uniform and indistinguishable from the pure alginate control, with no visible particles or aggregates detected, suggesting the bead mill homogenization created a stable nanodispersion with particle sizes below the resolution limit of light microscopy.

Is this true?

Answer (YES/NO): NO